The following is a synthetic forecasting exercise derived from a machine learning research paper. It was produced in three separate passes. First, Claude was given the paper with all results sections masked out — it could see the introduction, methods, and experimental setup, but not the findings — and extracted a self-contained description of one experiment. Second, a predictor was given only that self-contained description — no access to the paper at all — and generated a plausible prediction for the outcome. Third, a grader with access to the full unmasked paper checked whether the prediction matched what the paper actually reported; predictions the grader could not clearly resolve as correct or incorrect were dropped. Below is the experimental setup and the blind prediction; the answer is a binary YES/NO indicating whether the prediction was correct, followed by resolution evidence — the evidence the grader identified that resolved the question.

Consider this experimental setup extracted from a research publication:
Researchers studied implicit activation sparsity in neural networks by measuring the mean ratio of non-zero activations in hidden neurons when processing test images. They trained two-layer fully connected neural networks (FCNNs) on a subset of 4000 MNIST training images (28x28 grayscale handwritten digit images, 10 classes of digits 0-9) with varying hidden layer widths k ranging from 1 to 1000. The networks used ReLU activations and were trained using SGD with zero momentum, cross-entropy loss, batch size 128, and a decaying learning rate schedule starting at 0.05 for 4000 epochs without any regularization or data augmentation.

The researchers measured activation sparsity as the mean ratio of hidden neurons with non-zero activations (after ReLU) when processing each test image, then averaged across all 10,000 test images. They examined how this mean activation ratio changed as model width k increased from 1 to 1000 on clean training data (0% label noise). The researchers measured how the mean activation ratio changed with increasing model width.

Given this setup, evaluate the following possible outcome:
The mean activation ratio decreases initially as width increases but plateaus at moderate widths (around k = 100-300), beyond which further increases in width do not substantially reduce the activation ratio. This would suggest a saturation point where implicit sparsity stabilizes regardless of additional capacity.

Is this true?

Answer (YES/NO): NO